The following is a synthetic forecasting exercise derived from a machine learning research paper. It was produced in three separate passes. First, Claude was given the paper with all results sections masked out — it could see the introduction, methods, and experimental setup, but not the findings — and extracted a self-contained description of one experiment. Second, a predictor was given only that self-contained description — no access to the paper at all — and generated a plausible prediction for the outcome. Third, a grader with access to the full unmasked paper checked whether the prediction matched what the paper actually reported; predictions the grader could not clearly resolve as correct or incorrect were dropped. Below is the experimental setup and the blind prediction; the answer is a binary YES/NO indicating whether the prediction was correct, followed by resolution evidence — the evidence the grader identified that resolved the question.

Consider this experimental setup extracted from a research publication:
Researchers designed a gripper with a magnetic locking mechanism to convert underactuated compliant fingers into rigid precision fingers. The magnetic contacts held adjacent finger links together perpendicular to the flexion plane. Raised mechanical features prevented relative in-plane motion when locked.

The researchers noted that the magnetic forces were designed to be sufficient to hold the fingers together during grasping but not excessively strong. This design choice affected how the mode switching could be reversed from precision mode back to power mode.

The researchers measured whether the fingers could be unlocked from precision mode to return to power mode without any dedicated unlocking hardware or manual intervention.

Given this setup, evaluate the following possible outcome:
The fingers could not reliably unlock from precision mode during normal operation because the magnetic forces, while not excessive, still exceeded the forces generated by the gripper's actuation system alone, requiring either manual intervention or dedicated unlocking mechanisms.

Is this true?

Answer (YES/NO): NO